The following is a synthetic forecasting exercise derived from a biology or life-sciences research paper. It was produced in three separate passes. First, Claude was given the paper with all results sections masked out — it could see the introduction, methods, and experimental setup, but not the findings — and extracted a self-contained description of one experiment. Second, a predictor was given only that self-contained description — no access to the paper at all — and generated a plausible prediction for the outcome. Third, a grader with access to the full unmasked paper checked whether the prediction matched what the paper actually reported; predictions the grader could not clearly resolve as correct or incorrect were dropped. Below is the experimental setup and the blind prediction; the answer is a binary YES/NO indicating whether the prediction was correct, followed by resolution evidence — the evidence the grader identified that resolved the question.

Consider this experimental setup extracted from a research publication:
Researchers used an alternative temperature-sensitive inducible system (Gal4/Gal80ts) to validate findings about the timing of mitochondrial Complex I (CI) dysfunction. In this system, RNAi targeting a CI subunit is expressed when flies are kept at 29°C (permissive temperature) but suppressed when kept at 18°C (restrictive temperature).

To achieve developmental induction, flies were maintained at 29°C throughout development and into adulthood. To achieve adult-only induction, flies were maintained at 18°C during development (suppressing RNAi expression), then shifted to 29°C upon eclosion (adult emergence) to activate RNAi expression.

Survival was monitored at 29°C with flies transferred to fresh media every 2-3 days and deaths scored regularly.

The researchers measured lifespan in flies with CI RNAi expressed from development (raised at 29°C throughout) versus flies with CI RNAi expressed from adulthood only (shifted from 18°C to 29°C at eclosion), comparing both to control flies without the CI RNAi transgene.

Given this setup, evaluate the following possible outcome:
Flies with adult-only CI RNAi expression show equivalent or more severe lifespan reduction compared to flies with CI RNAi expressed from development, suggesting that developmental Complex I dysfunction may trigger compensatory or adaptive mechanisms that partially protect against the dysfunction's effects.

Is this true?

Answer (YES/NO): NO